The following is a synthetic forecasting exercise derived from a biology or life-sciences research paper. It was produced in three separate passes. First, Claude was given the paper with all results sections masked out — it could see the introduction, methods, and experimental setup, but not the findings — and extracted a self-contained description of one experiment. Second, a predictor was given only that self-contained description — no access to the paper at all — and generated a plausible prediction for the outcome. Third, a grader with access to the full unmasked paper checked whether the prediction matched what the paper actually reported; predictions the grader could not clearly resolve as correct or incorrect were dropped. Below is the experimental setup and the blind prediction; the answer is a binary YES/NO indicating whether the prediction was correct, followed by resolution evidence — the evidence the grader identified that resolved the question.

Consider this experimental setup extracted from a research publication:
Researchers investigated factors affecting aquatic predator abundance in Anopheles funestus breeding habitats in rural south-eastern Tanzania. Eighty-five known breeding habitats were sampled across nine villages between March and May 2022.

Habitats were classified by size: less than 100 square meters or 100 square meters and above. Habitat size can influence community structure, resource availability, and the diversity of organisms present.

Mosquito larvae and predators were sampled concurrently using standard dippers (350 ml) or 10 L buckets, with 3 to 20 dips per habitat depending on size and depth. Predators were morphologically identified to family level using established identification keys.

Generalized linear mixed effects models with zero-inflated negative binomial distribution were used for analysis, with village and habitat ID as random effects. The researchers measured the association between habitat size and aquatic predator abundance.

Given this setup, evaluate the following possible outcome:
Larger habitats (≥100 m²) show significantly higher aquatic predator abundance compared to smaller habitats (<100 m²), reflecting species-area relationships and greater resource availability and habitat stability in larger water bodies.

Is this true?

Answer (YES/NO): YES